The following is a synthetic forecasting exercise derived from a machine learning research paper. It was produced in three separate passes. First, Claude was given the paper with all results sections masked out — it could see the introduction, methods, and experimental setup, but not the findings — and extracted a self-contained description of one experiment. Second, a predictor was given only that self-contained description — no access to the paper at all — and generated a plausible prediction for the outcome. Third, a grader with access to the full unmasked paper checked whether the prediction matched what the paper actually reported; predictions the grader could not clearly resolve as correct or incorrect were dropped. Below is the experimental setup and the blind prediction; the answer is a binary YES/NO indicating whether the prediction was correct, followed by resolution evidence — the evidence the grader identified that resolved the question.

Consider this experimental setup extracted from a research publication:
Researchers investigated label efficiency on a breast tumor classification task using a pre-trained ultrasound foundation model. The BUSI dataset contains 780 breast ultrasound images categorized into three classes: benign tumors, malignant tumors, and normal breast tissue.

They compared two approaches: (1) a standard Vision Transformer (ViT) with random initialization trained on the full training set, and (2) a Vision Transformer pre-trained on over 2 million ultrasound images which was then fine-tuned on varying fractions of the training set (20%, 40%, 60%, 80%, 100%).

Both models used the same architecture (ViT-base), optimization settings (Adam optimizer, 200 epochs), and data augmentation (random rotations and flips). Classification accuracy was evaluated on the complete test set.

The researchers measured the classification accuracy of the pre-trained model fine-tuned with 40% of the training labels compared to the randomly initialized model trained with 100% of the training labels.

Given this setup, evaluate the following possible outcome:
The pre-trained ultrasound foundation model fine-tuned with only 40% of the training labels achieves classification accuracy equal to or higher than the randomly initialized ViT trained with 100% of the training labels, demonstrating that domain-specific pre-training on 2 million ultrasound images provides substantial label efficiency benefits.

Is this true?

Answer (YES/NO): YES